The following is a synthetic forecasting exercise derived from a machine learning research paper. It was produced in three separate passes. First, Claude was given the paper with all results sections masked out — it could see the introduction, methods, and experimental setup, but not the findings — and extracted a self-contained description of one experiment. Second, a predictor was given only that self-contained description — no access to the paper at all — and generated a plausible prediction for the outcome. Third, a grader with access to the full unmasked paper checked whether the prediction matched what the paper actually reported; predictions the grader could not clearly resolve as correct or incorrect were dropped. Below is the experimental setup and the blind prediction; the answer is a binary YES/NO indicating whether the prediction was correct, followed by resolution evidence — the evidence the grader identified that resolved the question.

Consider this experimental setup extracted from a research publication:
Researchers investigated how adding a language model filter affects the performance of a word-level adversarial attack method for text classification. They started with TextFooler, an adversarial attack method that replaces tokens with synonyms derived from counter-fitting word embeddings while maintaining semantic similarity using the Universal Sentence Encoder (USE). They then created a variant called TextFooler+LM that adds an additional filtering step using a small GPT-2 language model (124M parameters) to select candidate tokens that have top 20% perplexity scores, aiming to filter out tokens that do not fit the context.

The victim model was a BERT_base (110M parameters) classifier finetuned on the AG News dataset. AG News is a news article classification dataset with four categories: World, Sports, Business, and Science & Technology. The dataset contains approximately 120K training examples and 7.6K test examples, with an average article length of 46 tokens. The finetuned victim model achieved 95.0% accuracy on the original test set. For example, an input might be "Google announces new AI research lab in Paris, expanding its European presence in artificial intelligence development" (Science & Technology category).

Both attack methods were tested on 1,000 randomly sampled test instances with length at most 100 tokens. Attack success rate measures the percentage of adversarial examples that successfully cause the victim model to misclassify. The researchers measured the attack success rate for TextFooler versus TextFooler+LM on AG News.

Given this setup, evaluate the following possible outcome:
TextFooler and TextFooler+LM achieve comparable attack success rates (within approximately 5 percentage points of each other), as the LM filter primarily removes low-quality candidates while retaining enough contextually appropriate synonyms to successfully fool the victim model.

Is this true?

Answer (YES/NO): NO